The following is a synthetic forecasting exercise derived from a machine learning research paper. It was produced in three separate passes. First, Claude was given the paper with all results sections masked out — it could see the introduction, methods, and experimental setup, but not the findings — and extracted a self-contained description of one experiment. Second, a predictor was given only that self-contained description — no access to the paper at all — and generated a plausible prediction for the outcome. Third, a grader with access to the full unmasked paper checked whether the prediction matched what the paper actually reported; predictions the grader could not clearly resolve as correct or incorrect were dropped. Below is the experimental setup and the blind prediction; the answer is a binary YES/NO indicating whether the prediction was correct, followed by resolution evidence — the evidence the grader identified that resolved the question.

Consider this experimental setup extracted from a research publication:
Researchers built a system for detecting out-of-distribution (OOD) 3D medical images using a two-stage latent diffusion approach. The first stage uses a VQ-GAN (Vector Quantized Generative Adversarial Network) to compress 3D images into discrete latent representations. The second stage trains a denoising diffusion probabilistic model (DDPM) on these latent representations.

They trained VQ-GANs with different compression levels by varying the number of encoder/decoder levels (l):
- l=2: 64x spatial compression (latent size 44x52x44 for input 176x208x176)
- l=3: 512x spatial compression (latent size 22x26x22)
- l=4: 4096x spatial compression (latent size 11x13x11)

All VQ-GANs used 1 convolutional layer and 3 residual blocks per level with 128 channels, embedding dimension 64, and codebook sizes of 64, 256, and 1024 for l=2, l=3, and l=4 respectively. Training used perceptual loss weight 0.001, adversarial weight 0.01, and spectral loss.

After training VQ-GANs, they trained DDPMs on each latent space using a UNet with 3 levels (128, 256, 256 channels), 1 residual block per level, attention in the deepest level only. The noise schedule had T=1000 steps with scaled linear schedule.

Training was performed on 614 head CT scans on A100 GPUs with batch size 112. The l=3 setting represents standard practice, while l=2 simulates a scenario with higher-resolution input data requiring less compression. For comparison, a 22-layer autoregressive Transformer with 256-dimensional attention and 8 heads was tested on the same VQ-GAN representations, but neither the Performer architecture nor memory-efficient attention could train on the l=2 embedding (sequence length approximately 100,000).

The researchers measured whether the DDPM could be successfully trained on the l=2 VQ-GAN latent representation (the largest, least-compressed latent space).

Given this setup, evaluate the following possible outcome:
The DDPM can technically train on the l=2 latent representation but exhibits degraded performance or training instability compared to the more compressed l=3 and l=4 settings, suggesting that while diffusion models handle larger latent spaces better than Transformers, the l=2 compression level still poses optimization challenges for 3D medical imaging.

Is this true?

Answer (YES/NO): NO